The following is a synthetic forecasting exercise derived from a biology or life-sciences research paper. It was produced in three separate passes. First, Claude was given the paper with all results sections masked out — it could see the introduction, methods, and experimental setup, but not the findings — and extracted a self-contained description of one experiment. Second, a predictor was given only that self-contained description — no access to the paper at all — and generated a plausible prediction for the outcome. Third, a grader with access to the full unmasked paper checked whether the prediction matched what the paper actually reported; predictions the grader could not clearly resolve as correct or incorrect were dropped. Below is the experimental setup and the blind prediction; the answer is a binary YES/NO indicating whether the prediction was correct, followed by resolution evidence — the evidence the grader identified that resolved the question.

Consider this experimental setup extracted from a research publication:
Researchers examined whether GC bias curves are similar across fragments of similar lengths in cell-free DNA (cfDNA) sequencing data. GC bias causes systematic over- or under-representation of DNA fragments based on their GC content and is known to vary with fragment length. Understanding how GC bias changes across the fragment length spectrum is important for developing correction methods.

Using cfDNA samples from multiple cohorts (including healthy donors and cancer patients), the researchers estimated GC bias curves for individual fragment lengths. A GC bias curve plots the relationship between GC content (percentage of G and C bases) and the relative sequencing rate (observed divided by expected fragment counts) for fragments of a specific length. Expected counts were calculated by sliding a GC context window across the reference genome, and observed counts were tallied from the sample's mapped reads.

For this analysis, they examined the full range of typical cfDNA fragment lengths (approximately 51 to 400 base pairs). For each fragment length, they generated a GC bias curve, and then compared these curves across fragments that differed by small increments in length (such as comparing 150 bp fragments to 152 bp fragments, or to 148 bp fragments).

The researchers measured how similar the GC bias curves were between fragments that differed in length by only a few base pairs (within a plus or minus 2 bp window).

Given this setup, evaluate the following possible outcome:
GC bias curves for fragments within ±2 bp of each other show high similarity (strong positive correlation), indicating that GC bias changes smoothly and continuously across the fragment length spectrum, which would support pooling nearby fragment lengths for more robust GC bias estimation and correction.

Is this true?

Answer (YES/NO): YES